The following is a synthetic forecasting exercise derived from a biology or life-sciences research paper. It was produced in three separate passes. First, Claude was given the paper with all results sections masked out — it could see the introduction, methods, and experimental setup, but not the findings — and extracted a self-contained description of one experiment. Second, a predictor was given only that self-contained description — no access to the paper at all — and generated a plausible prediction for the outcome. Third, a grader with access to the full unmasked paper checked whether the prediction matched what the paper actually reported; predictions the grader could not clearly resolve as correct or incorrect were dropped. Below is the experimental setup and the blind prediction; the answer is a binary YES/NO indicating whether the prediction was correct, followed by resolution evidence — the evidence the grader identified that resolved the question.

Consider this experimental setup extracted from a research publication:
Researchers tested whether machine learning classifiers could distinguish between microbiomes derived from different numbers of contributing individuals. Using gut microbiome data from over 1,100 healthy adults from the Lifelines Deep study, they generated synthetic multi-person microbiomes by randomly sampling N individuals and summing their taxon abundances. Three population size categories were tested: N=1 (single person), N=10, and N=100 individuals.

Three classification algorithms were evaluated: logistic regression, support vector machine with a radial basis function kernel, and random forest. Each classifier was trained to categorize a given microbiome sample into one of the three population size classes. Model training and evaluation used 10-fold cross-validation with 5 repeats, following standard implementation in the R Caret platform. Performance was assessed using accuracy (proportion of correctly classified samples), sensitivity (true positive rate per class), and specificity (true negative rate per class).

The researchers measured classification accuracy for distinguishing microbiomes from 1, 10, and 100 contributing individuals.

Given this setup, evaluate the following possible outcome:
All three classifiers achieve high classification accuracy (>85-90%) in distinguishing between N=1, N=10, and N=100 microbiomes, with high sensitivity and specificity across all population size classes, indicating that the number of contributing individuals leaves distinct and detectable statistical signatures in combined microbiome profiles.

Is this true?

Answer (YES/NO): NO